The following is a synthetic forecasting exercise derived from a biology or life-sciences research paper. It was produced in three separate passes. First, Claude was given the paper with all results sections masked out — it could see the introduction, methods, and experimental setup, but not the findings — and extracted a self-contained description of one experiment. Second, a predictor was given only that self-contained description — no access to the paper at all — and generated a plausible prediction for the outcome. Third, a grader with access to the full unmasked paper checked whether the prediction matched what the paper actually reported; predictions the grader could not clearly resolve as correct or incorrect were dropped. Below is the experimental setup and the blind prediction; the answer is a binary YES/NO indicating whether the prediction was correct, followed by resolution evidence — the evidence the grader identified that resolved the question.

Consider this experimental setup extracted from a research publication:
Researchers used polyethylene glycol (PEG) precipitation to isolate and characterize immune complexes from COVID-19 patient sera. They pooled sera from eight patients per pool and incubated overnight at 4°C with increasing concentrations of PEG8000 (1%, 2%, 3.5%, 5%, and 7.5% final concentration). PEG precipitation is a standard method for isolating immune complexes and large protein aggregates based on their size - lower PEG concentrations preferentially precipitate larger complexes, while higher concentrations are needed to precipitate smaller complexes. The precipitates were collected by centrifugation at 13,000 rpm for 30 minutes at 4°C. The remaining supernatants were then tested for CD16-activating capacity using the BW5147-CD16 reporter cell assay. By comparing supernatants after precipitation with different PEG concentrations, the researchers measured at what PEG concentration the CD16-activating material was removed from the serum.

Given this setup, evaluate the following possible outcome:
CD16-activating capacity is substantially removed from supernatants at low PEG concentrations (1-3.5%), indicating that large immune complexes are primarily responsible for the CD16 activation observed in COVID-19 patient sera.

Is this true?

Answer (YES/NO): YES